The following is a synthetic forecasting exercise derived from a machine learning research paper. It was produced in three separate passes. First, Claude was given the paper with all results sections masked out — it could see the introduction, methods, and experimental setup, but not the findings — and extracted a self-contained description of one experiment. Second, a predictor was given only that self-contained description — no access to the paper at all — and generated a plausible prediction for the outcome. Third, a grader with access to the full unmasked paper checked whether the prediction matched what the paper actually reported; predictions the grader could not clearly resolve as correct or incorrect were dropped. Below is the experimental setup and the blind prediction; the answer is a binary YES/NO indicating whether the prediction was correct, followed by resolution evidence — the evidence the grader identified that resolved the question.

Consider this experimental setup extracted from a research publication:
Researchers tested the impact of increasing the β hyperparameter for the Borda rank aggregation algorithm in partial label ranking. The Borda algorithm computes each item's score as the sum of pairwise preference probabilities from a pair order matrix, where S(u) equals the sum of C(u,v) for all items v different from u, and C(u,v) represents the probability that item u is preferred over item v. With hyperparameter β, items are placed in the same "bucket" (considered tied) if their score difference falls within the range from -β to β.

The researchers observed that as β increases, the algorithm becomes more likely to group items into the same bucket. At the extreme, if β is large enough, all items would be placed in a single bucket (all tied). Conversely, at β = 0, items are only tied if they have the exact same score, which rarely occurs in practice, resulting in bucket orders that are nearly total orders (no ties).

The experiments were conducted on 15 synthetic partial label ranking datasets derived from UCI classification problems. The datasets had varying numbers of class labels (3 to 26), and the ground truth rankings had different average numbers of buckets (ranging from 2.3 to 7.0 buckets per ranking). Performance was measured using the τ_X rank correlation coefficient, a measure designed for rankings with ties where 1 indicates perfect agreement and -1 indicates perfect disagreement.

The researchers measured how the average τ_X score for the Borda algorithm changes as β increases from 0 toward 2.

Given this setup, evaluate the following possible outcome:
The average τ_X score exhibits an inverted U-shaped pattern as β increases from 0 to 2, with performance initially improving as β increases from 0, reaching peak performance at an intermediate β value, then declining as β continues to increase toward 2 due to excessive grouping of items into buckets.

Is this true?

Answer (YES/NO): YES